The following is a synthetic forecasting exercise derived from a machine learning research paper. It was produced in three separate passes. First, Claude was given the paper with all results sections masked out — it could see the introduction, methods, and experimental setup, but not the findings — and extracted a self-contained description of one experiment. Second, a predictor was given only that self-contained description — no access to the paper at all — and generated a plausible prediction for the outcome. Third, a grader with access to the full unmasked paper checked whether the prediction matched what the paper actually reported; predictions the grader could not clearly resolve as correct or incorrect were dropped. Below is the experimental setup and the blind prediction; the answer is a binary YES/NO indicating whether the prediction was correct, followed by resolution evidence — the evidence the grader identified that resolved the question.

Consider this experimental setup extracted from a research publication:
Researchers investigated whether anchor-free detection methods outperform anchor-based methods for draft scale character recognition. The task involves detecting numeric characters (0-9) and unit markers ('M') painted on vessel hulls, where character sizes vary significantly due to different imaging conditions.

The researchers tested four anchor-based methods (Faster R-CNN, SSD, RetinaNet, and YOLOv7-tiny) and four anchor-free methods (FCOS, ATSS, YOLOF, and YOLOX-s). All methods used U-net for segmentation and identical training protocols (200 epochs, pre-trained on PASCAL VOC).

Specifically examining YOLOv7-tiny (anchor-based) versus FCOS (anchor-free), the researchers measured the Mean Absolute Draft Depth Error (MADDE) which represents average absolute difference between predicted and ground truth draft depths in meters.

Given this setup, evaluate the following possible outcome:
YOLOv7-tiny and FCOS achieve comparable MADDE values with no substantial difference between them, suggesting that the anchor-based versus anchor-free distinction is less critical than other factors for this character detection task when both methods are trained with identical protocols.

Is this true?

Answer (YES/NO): NO